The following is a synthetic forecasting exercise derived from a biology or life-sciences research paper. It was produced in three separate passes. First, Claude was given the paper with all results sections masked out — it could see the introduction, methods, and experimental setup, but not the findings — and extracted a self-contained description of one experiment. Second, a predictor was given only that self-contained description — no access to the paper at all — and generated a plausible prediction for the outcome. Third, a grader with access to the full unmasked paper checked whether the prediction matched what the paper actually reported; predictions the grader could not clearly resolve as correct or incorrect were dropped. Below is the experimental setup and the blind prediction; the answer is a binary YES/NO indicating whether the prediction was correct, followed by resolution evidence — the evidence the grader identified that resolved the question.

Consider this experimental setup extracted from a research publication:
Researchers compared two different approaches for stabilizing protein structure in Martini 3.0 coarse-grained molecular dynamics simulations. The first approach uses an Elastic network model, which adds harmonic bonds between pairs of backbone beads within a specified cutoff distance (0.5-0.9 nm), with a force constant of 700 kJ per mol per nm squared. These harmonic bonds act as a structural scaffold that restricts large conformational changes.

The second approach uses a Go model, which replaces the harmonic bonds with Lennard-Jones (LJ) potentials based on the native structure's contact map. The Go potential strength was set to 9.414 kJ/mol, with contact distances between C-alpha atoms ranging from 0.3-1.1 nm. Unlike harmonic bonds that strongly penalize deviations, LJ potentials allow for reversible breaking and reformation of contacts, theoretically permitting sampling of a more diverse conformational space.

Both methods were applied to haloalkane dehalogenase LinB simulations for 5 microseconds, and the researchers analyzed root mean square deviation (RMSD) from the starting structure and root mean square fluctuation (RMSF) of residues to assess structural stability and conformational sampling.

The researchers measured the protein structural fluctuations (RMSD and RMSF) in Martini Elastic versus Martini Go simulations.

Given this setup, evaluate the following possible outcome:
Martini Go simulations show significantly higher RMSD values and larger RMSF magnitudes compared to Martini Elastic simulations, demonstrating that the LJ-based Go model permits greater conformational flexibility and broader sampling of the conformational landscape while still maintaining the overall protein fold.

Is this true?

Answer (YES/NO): YES